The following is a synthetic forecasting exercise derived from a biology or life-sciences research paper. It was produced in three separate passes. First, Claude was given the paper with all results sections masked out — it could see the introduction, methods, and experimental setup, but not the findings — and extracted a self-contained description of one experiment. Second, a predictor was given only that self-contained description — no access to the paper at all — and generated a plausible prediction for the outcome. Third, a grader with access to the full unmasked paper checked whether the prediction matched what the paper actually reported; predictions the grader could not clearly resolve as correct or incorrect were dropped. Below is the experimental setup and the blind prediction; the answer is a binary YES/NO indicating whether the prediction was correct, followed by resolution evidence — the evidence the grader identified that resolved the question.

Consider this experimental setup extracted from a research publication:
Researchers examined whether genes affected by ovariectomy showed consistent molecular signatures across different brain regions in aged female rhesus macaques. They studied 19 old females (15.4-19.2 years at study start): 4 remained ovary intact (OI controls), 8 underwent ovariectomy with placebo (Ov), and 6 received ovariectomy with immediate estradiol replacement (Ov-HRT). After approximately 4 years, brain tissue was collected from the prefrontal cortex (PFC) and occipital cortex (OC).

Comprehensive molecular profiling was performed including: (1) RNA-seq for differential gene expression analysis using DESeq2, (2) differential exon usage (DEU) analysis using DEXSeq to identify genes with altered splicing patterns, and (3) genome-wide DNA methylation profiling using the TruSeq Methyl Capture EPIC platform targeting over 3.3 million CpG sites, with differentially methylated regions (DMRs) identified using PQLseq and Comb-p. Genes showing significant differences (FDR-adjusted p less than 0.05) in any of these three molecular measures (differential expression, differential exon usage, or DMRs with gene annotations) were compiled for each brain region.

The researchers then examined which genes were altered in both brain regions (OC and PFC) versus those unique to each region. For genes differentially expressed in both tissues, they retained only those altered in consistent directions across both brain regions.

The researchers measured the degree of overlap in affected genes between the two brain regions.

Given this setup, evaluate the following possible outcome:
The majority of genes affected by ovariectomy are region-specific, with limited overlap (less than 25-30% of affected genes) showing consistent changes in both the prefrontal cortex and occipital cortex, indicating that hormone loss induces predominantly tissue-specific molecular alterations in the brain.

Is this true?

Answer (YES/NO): YES